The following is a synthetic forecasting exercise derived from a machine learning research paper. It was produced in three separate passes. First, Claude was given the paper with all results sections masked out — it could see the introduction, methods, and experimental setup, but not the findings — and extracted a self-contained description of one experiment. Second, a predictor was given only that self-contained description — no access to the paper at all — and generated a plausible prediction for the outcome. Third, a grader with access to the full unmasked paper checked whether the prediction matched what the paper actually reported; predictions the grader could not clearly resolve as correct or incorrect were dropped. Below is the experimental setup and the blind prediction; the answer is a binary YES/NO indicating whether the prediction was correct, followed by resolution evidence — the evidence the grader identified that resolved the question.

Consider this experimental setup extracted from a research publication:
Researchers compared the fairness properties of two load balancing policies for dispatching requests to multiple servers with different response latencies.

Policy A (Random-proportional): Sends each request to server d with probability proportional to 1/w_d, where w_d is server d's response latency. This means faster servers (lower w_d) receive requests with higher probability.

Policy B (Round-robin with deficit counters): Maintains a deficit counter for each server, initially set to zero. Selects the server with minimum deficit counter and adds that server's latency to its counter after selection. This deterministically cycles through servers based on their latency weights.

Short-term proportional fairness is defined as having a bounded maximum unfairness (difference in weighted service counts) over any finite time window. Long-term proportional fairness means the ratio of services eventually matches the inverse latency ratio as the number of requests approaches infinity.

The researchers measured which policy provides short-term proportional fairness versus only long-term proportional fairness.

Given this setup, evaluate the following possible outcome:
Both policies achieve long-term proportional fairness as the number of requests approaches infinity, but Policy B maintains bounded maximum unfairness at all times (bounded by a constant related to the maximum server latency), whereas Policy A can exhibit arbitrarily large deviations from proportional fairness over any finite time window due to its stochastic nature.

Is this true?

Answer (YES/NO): YES